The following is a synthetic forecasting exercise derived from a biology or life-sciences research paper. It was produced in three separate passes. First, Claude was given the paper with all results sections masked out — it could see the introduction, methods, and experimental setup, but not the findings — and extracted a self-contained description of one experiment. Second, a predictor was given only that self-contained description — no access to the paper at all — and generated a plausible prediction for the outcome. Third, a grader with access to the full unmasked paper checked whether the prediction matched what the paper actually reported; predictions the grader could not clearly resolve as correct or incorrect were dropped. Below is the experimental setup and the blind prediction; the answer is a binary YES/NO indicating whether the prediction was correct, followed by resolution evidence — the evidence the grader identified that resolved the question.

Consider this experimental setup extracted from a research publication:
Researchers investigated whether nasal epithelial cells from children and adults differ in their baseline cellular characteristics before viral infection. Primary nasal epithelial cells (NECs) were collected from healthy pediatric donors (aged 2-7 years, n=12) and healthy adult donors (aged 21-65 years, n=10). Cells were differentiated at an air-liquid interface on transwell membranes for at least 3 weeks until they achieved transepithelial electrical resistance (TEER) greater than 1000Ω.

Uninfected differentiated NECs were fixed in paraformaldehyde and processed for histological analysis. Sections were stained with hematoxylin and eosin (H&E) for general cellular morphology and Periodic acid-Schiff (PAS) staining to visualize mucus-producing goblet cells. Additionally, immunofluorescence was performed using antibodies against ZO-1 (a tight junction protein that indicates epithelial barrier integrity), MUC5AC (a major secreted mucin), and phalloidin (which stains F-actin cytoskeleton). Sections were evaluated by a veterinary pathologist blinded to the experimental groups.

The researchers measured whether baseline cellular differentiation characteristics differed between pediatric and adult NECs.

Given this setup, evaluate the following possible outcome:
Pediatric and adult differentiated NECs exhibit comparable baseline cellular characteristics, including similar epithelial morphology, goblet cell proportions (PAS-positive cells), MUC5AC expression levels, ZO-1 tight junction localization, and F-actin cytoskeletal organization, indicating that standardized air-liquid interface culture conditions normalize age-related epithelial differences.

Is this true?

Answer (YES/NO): NO